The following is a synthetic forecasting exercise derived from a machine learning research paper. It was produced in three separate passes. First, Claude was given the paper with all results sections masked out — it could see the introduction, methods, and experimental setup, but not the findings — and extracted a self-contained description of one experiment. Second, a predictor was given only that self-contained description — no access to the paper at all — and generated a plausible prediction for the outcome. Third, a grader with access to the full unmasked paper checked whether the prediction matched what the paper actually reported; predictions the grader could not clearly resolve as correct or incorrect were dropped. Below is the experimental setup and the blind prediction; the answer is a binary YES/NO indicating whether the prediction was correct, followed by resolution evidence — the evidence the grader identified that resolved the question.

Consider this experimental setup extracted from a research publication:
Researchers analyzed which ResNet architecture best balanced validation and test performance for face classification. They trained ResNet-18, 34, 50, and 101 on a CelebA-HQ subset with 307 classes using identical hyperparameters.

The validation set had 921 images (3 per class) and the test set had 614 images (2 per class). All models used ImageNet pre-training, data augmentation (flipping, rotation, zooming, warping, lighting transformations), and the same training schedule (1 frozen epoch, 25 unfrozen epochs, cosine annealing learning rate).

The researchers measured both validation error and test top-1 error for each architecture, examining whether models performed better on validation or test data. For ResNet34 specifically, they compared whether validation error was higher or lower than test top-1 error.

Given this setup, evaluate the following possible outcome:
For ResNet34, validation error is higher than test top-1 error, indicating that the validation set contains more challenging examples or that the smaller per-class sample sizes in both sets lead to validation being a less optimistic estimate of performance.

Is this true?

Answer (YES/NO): NO